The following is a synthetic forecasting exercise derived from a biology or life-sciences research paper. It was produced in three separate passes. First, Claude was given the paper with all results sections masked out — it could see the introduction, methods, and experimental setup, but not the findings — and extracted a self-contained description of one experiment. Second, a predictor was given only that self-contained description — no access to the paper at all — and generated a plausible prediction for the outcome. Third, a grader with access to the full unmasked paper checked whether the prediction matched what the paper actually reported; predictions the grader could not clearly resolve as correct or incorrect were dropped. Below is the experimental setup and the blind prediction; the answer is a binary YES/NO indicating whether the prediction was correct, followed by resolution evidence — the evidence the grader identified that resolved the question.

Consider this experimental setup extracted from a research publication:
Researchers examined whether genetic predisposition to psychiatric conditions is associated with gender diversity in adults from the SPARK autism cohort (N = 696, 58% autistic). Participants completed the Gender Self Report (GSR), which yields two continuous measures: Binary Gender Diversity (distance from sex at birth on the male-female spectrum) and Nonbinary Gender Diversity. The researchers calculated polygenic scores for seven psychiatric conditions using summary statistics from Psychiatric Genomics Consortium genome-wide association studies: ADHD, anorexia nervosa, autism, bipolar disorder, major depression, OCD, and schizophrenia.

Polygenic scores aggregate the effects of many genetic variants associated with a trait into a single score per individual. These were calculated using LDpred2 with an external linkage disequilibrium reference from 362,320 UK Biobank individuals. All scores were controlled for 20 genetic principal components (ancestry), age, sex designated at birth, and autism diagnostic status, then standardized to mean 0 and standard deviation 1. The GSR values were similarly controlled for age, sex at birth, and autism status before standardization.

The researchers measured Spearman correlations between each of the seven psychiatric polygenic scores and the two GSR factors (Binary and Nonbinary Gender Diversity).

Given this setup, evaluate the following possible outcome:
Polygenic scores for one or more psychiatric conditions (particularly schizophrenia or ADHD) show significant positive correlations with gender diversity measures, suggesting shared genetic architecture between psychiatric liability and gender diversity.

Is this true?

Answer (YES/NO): NO